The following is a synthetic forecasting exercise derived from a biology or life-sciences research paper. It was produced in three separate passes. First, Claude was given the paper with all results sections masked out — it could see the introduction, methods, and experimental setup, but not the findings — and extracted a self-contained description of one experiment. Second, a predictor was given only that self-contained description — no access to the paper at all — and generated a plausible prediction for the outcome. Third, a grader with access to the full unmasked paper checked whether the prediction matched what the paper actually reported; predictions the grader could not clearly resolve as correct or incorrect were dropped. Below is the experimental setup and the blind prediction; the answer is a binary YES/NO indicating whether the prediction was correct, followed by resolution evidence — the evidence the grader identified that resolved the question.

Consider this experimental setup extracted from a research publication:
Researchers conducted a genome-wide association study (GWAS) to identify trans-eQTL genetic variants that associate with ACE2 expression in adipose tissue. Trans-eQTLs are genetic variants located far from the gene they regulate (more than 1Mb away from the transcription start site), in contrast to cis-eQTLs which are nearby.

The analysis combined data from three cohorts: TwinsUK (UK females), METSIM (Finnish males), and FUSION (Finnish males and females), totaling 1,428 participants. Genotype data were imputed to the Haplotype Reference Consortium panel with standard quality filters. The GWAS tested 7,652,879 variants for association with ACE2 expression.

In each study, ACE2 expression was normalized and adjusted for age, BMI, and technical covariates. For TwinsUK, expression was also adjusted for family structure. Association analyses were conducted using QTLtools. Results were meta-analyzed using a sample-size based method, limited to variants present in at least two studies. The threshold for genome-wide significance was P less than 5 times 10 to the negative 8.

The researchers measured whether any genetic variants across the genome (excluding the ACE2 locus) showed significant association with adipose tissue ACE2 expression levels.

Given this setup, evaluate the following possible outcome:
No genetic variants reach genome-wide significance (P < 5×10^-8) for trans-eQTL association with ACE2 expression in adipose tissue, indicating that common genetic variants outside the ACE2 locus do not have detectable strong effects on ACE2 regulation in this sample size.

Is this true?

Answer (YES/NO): YES